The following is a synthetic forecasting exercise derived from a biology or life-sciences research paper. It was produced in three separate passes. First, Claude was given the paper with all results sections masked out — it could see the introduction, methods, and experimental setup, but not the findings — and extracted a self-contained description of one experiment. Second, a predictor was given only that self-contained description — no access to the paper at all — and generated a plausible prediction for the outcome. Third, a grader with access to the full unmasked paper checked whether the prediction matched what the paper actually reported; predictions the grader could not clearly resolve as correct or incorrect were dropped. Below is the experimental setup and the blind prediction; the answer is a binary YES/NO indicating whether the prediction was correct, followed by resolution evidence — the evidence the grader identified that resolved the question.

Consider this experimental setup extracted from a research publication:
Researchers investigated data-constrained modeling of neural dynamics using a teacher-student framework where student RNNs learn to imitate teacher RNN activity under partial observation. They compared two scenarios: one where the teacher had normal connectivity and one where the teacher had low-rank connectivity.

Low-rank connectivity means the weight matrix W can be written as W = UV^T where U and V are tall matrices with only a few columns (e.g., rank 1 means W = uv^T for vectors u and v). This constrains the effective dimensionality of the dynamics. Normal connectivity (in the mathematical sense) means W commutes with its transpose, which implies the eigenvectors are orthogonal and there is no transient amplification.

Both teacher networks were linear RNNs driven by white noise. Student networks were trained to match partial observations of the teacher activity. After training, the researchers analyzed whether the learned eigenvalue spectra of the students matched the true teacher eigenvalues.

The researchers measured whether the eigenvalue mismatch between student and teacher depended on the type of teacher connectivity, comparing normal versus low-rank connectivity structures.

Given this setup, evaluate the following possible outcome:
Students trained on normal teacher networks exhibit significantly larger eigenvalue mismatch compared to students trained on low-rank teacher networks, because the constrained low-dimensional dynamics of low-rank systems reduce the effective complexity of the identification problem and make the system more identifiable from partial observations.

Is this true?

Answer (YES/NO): NO